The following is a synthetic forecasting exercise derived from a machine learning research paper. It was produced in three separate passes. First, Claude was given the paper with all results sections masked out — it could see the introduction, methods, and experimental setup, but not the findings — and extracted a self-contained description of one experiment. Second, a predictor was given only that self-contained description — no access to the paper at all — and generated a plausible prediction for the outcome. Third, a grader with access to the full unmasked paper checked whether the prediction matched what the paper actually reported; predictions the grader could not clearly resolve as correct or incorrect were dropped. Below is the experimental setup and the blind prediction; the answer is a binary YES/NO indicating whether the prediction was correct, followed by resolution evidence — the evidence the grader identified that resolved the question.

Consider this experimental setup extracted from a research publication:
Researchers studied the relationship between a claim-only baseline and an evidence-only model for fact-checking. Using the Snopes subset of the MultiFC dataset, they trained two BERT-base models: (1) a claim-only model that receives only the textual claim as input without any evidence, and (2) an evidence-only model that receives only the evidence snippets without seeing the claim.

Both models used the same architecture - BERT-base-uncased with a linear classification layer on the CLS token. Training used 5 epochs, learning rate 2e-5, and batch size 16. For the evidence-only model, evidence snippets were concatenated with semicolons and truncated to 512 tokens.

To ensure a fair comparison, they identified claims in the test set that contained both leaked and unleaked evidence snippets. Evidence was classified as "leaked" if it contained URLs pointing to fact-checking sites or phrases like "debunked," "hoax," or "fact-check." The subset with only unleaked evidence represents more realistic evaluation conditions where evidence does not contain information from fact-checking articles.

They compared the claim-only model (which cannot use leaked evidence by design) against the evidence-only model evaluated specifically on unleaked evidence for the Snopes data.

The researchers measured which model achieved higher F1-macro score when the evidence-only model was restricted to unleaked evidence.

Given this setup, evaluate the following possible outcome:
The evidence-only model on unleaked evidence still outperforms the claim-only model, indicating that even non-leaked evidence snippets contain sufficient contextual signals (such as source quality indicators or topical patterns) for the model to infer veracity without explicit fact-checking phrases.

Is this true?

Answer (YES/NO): NO